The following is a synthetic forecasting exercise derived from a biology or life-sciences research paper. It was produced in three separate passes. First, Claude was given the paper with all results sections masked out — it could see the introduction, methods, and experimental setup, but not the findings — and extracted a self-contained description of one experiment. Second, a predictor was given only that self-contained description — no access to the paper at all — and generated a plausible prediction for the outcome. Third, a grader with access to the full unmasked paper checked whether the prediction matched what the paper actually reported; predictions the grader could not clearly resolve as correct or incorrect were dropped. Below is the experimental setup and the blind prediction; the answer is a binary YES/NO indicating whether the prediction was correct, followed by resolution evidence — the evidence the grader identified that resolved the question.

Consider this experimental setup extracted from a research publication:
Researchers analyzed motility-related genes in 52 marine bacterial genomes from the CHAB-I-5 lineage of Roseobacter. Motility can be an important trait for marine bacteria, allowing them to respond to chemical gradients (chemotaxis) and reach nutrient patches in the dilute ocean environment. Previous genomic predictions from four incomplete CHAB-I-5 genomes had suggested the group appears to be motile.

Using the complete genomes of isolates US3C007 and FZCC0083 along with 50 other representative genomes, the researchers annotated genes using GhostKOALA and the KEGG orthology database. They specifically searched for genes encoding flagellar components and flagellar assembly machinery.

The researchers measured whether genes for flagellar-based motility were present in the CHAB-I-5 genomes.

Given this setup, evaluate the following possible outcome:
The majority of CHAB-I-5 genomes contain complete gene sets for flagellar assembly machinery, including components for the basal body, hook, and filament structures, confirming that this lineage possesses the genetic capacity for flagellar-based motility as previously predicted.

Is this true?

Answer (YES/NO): NO